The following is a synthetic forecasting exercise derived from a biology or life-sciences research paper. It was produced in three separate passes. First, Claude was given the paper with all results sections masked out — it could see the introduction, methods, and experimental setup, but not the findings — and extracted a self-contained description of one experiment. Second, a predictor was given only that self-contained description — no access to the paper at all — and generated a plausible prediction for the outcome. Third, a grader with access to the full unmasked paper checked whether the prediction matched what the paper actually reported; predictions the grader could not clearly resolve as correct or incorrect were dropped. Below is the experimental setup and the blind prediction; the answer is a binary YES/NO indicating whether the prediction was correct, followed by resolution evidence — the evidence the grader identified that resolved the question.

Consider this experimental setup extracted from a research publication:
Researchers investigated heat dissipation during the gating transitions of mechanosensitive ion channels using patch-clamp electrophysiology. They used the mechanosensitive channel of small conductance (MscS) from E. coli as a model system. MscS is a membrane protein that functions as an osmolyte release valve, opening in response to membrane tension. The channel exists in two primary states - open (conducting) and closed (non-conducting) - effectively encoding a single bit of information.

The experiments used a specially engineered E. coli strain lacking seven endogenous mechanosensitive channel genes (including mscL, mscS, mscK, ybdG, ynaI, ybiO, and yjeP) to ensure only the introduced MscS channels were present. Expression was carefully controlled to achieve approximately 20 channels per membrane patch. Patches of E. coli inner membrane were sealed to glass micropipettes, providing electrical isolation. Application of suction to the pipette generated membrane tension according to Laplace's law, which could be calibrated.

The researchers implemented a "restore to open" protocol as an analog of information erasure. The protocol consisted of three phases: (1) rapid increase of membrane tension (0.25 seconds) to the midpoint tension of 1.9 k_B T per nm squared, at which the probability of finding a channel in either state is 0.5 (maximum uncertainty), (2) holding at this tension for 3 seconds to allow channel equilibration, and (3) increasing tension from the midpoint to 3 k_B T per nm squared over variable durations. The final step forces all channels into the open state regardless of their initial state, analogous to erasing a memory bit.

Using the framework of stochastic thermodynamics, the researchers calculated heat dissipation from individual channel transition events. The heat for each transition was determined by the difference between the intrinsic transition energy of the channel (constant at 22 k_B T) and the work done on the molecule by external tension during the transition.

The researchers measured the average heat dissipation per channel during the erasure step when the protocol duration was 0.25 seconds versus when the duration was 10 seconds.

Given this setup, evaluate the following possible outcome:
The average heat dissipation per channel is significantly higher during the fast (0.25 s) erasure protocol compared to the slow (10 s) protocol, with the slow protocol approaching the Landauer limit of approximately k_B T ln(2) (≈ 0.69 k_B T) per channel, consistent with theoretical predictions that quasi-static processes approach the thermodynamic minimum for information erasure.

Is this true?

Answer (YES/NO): YES